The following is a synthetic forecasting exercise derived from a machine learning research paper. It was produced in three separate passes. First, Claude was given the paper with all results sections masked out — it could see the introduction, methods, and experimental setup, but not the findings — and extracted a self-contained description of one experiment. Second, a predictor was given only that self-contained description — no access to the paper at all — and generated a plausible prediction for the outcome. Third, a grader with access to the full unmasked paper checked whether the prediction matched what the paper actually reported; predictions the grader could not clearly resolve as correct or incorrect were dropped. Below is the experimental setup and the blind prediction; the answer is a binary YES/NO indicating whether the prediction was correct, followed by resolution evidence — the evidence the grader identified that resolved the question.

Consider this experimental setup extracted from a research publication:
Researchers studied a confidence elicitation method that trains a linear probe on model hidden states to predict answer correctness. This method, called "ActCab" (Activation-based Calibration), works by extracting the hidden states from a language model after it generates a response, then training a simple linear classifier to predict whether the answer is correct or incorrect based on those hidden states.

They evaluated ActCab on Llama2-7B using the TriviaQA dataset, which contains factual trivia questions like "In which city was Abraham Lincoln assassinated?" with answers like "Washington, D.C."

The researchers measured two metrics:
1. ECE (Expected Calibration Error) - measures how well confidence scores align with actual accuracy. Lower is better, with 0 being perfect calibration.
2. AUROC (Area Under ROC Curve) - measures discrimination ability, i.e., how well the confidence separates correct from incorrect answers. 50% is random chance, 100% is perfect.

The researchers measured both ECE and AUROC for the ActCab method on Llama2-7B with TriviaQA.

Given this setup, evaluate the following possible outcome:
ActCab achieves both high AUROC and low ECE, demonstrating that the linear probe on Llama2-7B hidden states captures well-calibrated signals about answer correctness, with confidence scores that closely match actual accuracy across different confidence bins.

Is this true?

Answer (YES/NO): NO